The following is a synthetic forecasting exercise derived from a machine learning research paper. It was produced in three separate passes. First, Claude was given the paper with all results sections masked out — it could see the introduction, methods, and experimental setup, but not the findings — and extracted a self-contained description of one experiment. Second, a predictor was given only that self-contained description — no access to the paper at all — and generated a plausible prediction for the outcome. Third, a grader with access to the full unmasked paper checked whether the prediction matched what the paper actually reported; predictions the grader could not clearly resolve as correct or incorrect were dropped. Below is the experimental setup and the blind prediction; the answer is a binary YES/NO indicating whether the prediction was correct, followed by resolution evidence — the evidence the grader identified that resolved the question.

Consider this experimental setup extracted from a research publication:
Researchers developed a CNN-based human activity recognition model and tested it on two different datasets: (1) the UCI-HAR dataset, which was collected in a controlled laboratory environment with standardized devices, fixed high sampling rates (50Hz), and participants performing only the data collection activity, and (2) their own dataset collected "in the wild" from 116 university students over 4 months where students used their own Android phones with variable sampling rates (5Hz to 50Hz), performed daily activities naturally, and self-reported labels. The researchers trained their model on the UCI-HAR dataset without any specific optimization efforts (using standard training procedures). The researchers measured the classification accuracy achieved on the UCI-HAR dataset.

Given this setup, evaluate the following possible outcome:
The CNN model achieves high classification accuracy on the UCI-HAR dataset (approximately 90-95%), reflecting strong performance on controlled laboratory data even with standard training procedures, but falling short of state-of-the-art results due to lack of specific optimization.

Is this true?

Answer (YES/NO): NO